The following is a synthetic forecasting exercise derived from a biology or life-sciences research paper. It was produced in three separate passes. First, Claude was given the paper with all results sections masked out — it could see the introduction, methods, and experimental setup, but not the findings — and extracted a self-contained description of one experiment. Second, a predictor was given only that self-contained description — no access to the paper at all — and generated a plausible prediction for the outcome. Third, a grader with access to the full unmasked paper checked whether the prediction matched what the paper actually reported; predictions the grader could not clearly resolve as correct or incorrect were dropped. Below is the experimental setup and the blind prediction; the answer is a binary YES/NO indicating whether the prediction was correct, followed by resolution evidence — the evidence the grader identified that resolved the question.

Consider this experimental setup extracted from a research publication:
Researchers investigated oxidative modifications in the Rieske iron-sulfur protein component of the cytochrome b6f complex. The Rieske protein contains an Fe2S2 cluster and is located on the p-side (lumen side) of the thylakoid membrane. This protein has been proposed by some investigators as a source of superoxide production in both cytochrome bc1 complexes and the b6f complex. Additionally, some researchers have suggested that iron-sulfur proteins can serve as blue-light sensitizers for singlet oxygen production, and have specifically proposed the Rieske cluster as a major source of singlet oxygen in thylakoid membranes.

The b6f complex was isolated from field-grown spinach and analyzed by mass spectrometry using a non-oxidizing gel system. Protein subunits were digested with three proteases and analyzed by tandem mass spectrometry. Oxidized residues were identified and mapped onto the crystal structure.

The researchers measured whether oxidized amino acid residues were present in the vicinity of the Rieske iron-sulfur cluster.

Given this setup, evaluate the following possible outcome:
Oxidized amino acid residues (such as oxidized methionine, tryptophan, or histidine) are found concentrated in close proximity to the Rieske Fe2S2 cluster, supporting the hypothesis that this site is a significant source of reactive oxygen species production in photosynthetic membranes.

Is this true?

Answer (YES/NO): NO